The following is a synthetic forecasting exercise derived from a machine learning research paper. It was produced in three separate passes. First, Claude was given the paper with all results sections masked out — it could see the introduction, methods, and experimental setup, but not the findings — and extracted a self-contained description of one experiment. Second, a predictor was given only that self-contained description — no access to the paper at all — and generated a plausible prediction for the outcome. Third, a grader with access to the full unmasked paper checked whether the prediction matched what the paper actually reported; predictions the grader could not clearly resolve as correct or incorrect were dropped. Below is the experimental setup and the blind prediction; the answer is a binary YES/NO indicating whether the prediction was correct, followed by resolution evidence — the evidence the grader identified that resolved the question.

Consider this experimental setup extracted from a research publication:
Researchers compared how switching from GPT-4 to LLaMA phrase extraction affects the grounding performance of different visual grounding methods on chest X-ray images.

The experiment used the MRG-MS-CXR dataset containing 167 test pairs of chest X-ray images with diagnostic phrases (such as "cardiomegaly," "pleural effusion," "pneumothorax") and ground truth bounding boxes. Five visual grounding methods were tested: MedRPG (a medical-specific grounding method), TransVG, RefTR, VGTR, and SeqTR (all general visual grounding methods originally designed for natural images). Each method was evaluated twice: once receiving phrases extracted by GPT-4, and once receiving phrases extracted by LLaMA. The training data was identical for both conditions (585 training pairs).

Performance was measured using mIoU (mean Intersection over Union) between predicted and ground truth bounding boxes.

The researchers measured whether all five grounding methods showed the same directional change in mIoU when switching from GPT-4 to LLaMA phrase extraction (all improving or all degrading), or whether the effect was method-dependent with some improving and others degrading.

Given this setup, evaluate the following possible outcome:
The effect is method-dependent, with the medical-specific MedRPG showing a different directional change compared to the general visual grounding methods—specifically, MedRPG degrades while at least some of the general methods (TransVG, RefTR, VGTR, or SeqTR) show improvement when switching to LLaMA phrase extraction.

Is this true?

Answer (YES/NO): NO